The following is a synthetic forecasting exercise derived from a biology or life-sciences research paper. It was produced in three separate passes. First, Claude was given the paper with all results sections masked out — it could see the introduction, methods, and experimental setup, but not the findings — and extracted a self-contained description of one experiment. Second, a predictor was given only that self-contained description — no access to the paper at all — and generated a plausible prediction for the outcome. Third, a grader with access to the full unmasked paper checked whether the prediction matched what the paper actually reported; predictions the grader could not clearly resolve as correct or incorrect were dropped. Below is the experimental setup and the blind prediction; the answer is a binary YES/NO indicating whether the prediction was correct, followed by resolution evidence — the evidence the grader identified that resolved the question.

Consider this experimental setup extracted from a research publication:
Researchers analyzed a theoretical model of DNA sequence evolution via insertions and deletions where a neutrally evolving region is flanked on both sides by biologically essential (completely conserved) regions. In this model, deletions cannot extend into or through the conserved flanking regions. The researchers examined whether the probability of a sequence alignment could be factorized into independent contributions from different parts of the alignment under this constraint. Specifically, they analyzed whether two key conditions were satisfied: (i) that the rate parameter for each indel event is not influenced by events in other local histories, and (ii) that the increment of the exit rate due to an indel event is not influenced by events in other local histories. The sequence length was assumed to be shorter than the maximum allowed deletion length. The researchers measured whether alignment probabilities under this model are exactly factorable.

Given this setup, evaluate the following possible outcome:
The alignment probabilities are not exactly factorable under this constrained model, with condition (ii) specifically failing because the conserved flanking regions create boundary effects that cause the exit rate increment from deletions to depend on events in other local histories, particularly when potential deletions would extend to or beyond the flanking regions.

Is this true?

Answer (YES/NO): YES